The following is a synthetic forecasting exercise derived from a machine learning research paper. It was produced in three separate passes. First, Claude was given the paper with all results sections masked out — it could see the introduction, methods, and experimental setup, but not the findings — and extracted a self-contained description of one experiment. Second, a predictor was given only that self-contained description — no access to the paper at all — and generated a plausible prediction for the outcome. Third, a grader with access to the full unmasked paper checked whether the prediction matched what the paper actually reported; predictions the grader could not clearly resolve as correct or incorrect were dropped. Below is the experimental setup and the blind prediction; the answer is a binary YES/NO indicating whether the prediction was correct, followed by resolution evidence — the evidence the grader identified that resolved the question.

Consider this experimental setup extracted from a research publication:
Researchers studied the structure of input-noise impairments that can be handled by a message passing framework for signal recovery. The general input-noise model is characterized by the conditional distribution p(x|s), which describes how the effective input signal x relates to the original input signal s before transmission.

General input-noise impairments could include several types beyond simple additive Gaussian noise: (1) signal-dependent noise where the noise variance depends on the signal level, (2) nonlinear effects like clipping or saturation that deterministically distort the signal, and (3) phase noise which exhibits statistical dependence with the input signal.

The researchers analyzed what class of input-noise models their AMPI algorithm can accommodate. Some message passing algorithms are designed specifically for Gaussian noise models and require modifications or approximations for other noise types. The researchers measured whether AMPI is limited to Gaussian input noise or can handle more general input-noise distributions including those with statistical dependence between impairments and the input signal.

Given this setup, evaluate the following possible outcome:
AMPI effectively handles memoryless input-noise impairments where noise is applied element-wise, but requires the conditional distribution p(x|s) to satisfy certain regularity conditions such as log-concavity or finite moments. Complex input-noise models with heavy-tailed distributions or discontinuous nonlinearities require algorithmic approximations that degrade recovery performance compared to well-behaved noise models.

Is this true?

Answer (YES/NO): NO